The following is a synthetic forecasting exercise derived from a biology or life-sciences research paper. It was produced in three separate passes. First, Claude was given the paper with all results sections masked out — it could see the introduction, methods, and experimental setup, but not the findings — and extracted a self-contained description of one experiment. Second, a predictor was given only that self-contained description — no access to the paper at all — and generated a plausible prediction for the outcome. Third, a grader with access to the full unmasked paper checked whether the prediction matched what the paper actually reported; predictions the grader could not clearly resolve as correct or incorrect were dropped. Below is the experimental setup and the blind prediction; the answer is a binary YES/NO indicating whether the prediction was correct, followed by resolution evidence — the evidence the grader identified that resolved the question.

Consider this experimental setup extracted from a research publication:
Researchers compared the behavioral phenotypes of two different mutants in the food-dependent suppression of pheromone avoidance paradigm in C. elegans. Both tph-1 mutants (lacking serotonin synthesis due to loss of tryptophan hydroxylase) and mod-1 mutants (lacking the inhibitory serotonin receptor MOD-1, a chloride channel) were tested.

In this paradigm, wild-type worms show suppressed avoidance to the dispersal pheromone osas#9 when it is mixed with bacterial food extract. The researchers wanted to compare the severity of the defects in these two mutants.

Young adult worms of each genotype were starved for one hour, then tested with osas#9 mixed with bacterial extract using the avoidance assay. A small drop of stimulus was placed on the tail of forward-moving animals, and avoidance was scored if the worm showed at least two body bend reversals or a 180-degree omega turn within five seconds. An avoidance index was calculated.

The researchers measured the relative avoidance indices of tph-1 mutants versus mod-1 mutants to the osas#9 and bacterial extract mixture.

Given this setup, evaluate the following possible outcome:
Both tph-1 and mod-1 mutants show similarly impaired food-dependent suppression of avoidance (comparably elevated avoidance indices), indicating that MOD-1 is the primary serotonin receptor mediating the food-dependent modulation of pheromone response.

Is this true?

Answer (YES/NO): NO